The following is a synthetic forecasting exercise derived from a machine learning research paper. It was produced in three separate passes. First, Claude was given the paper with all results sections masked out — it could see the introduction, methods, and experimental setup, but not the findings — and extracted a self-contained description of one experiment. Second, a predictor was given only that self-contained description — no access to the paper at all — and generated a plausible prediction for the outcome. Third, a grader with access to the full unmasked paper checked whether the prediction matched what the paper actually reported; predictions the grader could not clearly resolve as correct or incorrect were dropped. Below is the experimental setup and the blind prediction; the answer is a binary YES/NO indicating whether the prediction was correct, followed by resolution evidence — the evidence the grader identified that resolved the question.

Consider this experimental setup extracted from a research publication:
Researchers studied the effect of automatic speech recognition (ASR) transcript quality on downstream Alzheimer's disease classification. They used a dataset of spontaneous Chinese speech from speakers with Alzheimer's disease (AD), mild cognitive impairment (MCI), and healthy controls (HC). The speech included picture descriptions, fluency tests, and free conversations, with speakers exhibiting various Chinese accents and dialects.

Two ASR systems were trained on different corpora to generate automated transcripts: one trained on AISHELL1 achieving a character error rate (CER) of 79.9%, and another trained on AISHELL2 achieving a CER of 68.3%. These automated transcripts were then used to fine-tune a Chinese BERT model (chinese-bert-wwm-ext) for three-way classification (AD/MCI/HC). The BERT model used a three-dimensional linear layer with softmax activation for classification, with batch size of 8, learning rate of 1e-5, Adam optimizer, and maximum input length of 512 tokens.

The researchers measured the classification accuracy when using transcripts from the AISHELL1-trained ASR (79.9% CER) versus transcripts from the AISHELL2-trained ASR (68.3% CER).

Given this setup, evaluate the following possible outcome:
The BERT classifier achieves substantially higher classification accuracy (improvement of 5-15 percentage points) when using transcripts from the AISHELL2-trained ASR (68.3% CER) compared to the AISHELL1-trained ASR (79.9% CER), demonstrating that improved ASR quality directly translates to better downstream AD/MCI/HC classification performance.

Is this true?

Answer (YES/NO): NO